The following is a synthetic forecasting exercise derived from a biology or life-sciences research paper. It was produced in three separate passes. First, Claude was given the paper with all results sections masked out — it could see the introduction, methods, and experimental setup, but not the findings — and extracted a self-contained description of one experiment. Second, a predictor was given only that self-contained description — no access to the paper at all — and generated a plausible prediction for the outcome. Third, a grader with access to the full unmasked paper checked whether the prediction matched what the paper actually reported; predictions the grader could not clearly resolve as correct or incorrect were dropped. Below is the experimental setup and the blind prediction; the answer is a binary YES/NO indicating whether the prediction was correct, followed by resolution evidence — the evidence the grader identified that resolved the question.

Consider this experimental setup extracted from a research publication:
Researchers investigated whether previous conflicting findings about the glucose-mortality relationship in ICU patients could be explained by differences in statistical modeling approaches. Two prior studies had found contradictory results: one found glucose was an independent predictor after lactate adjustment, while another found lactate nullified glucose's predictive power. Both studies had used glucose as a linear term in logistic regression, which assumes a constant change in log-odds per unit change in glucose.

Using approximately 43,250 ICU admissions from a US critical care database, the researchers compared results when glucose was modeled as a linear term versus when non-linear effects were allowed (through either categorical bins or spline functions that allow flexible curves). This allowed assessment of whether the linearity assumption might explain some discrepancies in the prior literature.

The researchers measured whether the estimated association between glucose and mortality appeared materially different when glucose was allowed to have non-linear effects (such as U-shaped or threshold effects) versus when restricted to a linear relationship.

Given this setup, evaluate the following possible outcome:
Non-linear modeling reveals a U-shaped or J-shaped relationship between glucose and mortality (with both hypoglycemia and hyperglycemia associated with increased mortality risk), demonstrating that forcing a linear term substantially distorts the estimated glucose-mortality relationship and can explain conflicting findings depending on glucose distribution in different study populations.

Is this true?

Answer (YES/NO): NO